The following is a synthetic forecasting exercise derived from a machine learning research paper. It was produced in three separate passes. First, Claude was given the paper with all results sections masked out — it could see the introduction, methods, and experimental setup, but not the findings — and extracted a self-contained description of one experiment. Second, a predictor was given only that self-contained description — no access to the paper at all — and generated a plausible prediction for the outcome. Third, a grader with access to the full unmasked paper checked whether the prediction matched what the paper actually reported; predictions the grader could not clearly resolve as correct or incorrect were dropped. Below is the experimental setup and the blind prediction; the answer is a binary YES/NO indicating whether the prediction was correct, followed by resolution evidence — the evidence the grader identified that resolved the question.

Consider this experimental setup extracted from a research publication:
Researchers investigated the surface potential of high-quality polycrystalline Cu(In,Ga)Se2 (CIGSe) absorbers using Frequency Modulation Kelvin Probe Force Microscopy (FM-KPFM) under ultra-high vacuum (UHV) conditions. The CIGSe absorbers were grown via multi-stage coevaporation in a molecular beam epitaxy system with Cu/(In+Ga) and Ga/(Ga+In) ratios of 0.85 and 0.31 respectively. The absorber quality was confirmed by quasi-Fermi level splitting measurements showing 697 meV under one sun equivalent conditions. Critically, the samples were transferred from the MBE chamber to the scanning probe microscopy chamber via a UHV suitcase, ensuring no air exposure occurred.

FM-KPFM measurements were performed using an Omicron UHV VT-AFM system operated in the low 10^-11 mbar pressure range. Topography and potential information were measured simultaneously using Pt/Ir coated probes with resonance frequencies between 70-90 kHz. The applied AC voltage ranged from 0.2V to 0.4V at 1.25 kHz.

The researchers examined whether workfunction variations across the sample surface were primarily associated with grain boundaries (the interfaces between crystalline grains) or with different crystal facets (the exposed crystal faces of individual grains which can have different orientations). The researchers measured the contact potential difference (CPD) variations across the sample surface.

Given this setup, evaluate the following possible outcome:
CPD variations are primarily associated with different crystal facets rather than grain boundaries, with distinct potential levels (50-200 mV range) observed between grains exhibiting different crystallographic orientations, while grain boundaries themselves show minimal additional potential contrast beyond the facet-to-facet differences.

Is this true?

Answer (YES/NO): NO